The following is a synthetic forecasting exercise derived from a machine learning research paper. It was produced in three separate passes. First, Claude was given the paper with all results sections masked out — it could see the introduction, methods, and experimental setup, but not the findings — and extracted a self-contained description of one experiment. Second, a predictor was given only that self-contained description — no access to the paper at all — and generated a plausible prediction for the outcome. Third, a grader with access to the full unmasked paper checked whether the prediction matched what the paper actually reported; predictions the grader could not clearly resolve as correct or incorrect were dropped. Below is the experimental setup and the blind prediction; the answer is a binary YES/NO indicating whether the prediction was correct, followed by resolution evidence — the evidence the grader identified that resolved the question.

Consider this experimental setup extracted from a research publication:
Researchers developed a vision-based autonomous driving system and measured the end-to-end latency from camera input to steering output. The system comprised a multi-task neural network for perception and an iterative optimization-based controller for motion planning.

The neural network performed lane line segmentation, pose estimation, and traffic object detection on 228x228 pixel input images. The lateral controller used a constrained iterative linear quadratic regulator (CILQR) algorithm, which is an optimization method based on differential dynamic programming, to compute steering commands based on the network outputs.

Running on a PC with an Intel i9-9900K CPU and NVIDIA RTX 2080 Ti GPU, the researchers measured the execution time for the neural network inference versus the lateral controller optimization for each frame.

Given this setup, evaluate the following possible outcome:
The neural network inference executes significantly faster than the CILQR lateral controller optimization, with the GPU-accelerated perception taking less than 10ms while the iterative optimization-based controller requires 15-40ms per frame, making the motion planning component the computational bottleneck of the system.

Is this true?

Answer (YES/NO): NO